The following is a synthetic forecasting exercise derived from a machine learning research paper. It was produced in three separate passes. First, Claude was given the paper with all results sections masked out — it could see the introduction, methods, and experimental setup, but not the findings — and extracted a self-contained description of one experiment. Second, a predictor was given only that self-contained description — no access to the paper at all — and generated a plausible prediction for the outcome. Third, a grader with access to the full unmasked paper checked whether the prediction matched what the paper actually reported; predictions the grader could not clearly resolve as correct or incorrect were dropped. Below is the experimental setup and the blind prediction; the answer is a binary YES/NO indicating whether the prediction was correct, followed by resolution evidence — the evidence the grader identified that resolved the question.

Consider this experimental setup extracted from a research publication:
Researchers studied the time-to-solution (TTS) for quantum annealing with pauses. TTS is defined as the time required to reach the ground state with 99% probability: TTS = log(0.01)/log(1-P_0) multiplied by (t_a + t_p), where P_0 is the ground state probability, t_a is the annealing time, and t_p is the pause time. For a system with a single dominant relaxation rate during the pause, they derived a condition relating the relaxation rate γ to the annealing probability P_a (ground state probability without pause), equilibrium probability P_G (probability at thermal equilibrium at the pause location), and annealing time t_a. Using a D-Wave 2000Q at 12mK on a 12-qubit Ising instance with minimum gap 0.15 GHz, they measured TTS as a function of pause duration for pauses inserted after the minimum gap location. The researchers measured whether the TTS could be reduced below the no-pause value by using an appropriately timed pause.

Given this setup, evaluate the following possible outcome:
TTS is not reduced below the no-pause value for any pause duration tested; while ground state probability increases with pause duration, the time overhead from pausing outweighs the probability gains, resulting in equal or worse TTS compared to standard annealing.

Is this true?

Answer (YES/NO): YES